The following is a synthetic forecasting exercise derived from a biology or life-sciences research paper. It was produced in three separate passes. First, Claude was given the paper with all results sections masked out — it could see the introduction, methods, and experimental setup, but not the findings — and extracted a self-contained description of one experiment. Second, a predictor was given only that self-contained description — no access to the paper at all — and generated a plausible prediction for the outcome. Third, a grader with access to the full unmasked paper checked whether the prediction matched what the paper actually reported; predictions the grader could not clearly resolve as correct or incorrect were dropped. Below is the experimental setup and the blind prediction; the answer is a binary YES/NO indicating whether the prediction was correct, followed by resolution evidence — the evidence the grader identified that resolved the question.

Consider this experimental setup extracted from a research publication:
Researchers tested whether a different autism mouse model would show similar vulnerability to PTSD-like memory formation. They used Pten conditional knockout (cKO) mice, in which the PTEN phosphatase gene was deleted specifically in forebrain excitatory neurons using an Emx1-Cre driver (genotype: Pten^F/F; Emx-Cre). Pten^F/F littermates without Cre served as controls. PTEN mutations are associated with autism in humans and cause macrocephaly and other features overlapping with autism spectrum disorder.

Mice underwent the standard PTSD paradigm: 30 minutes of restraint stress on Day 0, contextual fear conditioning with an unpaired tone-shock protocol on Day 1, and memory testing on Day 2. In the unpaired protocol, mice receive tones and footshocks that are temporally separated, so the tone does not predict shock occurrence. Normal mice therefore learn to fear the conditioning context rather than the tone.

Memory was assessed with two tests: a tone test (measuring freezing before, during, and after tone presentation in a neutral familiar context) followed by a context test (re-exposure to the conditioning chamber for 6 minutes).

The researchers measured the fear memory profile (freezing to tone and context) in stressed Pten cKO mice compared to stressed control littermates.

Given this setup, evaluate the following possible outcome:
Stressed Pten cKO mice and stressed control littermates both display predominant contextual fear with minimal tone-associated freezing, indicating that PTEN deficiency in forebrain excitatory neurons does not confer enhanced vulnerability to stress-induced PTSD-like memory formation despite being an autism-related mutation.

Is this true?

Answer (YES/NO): NO